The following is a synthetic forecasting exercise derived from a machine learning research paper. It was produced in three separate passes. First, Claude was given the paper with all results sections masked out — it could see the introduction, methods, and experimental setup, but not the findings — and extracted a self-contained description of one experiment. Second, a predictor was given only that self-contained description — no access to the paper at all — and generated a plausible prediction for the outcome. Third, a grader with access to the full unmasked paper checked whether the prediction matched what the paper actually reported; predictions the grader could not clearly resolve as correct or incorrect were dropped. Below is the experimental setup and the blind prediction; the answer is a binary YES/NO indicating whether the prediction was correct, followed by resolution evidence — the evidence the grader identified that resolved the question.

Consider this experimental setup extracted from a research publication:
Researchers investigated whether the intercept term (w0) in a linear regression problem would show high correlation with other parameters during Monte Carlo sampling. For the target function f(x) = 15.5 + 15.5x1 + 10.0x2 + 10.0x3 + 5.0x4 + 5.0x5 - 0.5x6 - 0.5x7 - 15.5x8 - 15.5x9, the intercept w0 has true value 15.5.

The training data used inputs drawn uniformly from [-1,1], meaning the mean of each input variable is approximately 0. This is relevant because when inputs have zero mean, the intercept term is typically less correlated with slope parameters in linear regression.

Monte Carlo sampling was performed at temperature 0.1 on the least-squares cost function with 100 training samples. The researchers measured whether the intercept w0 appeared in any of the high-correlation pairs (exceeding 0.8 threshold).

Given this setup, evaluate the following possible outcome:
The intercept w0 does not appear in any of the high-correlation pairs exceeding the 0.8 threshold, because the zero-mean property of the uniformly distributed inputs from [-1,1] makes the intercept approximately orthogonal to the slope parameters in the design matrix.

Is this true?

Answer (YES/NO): NO